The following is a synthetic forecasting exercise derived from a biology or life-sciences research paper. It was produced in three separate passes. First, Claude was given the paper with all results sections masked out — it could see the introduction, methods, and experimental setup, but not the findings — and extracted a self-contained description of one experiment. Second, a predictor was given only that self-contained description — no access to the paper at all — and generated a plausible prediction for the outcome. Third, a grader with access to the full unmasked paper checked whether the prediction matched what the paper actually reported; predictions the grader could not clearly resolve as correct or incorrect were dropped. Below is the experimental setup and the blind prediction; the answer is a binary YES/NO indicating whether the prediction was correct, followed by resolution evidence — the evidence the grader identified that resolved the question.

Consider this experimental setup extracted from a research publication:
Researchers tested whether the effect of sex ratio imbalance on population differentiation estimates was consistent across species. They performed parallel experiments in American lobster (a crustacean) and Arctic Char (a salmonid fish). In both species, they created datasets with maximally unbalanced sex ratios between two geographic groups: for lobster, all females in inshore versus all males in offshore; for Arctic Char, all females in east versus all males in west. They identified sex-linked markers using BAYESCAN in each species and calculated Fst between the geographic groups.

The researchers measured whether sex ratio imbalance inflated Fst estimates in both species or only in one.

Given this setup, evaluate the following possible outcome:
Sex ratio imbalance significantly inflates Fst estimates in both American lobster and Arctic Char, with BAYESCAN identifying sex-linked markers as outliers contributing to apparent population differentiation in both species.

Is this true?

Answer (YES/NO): YES